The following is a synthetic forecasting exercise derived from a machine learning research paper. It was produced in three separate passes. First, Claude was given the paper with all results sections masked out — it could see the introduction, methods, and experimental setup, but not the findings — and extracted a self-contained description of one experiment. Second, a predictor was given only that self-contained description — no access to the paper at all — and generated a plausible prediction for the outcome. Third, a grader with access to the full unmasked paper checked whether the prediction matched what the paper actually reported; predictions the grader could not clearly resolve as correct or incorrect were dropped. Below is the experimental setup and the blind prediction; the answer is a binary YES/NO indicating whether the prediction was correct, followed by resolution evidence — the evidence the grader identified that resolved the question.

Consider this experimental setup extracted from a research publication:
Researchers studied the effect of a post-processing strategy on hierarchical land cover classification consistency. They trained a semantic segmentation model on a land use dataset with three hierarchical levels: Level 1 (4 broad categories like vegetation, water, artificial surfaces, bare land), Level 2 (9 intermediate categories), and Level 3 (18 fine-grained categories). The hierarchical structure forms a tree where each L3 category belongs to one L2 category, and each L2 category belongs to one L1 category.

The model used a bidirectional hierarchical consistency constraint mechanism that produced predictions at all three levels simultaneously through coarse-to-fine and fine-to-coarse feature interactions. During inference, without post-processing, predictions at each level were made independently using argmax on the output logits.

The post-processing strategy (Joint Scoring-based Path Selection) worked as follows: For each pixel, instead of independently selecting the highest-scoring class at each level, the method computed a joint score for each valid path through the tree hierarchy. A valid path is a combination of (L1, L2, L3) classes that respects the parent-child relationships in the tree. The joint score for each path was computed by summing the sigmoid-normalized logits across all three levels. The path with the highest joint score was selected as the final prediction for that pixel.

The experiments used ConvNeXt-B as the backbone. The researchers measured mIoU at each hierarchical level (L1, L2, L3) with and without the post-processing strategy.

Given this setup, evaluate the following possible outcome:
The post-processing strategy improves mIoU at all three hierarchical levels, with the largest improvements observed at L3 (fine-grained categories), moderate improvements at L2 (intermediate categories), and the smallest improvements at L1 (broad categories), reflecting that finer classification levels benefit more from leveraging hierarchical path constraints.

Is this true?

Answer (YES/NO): NO